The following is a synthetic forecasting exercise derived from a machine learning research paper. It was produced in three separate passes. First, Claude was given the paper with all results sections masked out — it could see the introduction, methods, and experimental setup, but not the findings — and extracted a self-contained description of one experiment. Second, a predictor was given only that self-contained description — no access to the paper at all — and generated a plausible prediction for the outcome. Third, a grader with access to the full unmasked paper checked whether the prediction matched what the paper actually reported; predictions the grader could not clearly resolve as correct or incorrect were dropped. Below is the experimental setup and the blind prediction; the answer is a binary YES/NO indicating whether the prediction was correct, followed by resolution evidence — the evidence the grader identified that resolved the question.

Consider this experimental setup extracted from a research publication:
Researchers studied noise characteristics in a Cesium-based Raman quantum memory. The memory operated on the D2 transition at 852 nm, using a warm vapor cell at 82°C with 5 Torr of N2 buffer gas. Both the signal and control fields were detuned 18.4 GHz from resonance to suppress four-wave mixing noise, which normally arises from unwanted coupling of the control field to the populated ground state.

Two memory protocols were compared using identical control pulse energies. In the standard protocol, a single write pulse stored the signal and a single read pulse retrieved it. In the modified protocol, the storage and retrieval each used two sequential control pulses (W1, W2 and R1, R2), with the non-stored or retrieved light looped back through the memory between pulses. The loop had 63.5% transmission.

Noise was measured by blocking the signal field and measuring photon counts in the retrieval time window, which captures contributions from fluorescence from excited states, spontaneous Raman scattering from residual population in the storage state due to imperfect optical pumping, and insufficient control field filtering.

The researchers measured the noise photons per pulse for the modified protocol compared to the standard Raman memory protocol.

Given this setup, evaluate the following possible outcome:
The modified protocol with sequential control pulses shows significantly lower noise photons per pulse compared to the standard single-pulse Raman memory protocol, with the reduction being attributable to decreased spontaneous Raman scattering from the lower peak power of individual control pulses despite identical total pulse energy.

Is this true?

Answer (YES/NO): NO